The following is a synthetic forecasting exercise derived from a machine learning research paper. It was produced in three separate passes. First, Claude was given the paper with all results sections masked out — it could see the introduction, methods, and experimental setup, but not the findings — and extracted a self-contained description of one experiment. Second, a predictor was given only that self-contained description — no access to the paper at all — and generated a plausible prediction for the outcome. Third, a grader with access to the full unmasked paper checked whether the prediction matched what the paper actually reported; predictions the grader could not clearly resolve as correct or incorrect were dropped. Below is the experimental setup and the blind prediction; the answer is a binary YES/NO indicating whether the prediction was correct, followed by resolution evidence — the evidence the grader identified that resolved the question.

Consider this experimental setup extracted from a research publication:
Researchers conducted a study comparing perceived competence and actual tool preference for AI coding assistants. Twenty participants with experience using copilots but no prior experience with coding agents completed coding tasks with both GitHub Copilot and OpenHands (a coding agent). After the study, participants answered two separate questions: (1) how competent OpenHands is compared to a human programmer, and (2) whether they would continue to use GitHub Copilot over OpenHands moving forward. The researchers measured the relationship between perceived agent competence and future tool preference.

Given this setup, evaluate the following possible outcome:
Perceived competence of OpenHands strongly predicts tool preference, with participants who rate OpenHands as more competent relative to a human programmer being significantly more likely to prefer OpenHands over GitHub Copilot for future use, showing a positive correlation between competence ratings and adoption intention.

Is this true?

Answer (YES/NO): NO